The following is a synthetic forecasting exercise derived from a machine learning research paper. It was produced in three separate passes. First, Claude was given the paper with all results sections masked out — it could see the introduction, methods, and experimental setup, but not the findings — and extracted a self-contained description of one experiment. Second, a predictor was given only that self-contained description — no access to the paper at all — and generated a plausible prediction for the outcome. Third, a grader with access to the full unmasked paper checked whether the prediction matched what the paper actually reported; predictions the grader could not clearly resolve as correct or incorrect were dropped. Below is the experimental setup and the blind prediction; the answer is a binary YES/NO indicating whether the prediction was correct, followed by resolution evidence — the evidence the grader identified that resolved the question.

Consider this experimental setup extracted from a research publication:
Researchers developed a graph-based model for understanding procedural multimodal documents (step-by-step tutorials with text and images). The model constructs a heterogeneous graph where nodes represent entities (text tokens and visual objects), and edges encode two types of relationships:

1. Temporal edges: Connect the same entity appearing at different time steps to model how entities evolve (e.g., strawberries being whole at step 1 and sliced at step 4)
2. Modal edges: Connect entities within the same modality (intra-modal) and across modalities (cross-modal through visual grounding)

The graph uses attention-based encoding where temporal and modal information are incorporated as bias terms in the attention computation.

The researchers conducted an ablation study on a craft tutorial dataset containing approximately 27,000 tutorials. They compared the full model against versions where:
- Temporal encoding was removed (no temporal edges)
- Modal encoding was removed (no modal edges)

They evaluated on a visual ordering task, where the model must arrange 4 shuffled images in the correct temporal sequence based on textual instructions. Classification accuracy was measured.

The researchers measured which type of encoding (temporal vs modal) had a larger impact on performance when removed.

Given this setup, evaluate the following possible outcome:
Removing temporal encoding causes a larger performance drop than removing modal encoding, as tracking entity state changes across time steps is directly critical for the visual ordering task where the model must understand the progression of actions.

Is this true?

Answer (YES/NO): YES